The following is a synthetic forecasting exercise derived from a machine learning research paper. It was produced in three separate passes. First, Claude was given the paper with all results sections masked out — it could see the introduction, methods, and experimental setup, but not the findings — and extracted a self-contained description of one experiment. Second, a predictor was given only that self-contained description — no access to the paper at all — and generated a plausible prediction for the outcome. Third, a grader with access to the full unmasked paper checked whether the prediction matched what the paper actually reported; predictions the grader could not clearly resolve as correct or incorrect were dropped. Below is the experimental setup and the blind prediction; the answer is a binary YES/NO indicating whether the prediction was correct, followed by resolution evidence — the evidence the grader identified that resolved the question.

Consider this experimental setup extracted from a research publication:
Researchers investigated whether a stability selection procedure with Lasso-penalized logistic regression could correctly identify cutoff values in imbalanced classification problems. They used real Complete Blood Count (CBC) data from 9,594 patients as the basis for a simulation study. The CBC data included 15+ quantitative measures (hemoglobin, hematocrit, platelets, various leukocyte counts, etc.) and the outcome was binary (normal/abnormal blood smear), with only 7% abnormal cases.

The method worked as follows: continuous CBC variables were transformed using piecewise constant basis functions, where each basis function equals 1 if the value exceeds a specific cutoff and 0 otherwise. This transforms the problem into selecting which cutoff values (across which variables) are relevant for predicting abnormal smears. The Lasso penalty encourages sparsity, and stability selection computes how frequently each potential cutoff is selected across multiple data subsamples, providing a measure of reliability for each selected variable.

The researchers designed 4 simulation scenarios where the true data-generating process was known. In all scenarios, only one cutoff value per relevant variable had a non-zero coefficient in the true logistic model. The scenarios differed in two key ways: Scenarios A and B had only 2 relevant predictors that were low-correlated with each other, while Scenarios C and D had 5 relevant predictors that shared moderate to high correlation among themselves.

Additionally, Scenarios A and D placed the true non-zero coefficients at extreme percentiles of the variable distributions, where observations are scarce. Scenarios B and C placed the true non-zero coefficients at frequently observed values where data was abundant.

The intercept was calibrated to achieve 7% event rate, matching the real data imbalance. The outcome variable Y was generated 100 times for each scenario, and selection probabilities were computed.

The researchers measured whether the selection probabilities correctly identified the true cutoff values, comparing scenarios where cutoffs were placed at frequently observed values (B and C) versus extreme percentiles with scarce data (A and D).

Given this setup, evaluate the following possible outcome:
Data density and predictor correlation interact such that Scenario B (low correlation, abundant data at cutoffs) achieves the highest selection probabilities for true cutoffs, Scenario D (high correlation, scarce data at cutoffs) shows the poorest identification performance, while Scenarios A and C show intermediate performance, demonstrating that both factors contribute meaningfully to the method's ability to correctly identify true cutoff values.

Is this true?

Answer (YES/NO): NO